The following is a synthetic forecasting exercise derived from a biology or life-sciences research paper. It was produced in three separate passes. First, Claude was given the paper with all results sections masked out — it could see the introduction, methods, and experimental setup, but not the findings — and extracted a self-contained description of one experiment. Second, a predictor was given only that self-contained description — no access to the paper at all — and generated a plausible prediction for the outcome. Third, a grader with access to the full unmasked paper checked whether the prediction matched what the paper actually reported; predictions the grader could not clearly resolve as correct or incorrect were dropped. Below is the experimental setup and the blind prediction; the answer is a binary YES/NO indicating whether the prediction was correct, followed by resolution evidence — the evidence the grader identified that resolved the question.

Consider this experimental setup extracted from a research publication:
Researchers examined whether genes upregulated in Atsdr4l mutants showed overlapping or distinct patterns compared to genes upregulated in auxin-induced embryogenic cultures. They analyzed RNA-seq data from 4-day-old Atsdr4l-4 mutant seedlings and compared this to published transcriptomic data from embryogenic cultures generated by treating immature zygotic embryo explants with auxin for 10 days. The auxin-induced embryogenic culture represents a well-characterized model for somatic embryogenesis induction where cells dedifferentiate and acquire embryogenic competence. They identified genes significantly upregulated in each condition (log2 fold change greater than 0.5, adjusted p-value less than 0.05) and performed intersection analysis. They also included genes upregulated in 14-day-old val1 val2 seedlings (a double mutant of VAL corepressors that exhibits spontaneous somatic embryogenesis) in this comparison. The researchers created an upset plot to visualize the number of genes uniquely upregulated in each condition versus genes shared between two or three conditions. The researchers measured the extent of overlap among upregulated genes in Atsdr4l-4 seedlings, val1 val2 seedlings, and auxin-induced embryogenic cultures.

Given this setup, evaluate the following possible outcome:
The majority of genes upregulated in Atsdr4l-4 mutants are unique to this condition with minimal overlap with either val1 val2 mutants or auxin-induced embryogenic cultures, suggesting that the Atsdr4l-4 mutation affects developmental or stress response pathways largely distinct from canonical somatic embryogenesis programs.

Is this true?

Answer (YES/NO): NO